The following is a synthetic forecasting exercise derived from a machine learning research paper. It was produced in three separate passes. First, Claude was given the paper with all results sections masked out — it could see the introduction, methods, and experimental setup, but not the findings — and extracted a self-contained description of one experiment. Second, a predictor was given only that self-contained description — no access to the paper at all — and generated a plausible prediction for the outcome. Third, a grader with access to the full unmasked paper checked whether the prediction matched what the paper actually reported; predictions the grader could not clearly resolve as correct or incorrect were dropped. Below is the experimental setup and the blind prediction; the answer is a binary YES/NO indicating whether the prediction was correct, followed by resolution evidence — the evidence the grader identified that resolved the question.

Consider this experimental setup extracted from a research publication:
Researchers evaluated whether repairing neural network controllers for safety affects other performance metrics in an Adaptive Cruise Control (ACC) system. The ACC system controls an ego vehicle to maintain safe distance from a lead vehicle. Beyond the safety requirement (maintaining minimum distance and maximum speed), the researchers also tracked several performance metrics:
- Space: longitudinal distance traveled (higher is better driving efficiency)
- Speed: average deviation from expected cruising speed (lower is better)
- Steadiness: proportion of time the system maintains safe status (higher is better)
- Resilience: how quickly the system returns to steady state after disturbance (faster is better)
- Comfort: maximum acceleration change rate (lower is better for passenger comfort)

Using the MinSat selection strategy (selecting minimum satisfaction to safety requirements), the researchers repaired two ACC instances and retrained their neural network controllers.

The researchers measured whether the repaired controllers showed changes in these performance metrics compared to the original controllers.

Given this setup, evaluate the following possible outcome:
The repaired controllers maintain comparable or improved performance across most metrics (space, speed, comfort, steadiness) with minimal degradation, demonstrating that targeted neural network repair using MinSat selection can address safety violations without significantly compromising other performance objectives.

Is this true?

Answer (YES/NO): YES